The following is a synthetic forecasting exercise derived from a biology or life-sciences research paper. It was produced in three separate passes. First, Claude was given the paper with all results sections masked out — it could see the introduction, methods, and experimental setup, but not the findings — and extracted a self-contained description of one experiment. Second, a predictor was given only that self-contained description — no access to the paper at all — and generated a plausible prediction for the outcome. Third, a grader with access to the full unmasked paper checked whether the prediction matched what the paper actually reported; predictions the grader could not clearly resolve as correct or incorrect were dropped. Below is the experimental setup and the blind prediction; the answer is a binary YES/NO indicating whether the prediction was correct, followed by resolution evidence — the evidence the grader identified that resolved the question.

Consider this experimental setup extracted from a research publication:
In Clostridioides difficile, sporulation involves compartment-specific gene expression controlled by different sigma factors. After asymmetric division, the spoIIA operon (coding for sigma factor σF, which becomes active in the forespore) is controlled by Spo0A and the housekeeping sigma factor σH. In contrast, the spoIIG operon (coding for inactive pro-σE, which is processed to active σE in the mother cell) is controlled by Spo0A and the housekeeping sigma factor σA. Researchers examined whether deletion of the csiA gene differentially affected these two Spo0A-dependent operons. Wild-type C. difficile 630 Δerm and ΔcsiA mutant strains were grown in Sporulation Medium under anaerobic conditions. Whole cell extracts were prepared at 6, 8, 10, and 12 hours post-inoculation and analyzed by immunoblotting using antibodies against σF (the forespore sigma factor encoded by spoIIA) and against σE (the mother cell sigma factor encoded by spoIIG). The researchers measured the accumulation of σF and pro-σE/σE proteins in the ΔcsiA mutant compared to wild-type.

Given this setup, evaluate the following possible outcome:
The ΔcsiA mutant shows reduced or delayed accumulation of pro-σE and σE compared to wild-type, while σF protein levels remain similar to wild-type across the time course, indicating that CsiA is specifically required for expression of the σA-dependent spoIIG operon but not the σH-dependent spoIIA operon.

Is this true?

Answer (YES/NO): NO